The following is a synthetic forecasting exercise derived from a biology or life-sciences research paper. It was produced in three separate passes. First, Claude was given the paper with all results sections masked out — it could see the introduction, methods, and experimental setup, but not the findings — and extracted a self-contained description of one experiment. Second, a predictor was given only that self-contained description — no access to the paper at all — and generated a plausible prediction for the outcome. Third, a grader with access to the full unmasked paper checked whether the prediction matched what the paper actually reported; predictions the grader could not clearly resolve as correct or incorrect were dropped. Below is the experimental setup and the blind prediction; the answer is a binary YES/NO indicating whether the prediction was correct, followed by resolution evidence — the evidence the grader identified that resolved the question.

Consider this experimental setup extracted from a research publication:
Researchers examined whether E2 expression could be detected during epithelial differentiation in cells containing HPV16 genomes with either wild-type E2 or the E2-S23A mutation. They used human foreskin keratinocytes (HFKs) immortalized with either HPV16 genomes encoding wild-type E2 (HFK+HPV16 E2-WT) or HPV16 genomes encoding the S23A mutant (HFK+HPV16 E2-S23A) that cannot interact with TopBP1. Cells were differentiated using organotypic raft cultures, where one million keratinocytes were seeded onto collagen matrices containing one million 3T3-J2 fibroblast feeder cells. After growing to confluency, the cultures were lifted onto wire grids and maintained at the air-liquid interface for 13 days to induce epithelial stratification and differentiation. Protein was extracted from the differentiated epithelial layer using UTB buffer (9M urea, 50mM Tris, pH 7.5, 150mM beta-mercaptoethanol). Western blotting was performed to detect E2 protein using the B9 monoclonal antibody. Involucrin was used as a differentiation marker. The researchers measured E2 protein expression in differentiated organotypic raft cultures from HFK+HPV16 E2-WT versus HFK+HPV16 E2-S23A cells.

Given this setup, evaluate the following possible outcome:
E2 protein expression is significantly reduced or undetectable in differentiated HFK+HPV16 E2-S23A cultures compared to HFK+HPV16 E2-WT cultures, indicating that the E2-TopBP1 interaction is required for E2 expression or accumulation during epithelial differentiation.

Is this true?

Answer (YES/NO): YES